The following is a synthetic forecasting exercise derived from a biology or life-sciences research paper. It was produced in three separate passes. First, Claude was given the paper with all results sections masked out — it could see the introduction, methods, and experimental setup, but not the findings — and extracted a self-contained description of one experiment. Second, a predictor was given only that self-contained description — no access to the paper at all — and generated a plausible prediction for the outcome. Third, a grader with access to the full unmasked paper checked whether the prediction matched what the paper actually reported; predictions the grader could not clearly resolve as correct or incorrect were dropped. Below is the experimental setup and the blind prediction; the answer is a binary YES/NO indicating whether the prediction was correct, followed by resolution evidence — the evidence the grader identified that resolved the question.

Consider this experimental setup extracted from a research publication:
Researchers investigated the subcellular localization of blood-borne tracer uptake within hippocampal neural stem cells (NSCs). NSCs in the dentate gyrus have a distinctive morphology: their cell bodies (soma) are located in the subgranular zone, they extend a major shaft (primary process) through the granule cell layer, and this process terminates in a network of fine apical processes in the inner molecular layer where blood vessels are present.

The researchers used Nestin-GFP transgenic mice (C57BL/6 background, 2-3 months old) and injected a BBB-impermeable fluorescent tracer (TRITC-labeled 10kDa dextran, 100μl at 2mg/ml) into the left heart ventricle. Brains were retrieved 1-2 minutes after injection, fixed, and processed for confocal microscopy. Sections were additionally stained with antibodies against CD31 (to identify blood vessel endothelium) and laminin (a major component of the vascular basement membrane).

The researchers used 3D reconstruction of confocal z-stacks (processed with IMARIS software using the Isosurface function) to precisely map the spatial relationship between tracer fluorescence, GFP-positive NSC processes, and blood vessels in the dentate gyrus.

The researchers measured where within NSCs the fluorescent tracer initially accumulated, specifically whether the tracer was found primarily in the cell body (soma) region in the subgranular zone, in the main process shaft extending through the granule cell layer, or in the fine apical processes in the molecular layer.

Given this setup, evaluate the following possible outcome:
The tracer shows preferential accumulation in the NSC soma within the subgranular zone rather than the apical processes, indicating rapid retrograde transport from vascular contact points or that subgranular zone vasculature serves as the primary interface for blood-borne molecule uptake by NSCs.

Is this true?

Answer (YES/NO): NO